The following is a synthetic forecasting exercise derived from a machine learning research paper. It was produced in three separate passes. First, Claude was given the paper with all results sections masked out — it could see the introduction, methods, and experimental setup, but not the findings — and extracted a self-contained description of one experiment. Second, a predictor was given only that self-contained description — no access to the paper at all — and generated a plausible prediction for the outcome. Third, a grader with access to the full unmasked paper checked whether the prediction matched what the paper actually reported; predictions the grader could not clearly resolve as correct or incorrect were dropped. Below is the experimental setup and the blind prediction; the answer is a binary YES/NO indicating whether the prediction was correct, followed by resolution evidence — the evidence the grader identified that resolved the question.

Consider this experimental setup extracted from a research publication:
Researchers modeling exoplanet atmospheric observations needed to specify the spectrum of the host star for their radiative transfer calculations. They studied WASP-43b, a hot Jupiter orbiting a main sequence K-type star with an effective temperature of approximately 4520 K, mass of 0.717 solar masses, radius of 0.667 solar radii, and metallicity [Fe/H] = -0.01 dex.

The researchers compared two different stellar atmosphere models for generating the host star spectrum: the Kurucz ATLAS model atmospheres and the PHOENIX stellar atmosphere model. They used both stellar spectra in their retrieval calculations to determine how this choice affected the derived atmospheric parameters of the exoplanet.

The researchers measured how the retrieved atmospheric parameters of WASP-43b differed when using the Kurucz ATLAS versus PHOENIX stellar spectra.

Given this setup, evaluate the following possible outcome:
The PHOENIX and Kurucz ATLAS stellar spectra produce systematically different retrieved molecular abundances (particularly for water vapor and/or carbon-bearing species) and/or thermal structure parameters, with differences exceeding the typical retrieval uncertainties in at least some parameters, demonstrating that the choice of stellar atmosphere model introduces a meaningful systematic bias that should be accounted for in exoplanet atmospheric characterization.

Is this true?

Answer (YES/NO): NO